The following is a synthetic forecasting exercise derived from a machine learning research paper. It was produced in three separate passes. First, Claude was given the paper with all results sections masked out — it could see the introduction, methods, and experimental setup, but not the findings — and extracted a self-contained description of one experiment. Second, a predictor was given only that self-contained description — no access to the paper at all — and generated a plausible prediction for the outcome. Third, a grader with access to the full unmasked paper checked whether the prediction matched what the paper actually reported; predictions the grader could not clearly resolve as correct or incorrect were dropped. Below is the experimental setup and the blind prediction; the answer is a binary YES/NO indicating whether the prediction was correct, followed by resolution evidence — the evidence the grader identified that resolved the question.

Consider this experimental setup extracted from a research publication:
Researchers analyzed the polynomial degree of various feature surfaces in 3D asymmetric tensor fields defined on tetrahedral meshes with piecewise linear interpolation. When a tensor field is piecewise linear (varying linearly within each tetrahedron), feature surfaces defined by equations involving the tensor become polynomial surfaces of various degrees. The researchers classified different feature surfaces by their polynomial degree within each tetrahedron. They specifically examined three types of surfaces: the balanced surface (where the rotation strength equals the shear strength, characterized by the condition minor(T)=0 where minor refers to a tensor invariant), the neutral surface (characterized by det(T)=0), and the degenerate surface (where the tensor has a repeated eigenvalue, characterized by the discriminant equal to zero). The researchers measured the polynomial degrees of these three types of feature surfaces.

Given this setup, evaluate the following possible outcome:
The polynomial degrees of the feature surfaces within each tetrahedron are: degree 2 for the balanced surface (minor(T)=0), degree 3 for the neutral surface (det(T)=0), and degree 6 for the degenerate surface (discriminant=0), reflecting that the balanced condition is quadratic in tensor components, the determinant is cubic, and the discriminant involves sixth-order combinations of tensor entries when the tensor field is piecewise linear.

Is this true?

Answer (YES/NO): YES